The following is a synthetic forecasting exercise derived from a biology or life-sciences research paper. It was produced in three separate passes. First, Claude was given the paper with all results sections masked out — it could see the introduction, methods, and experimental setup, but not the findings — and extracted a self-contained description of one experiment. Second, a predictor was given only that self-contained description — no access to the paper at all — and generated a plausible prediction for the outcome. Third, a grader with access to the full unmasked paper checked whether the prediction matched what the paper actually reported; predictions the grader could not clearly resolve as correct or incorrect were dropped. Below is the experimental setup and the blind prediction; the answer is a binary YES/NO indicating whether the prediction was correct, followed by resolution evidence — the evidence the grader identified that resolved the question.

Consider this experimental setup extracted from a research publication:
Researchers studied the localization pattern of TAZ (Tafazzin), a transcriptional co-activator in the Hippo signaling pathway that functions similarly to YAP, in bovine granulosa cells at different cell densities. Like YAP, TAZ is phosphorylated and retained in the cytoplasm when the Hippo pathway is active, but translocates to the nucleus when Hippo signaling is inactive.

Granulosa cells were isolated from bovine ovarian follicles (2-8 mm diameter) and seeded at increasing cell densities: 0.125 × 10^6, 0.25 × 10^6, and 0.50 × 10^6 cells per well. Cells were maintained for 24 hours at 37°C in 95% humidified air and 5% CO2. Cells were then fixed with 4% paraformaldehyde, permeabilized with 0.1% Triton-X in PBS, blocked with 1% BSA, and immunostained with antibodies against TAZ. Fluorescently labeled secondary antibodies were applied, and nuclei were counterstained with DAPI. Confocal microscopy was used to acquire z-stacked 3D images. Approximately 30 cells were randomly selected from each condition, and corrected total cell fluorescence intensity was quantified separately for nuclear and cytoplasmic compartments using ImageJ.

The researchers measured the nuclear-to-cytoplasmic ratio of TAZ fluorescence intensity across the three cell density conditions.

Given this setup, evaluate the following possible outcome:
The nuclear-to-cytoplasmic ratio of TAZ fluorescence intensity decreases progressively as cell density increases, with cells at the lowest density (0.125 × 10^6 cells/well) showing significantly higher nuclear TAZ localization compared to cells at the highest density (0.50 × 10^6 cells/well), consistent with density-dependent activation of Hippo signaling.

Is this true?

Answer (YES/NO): YES